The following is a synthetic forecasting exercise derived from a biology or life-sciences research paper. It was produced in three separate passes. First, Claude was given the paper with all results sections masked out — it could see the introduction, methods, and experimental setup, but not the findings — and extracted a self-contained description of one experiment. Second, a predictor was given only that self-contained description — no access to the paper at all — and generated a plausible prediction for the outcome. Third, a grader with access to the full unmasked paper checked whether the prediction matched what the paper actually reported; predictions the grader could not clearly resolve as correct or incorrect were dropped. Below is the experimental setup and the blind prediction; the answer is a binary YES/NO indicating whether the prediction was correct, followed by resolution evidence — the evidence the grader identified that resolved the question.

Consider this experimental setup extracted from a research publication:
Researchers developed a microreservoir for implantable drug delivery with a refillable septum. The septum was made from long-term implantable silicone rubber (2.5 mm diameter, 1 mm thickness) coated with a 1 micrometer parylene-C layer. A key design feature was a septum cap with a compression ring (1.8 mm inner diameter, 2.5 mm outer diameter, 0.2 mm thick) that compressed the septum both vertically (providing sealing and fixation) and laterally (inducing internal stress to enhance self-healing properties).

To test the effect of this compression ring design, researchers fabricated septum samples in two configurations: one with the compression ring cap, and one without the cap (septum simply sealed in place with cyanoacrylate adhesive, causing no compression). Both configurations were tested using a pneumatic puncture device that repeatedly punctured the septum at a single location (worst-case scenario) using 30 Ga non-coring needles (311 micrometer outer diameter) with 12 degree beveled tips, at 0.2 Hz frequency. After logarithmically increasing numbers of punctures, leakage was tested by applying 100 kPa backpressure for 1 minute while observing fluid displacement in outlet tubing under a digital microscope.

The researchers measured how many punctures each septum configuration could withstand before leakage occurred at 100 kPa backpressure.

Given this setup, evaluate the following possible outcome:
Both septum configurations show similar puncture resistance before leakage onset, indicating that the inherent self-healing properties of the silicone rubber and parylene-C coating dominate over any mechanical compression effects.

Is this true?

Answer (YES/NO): NO